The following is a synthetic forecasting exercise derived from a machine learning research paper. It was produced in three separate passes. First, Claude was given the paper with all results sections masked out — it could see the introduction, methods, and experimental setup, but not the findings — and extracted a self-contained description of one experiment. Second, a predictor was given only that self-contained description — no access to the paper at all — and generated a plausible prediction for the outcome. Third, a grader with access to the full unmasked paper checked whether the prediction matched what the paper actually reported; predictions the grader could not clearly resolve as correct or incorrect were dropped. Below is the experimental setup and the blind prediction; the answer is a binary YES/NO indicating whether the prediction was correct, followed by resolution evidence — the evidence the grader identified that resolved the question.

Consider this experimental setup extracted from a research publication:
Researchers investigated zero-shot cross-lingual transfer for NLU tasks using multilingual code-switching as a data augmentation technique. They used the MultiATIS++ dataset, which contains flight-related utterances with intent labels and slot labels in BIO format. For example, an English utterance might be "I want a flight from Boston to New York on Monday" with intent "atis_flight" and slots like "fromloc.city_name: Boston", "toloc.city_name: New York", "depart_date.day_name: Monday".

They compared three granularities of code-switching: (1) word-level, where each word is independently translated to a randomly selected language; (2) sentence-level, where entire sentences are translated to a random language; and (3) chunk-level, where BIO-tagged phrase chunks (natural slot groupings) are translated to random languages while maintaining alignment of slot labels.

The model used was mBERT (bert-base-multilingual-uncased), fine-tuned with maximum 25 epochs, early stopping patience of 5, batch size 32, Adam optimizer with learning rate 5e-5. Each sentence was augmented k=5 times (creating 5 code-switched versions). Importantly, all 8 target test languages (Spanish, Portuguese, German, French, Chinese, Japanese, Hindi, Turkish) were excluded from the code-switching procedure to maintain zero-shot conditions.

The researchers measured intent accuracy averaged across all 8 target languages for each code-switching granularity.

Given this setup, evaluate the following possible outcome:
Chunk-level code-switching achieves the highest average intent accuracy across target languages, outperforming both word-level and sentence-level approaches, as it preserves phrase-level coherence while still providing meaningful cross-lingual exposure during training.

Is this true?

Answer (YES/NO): YES